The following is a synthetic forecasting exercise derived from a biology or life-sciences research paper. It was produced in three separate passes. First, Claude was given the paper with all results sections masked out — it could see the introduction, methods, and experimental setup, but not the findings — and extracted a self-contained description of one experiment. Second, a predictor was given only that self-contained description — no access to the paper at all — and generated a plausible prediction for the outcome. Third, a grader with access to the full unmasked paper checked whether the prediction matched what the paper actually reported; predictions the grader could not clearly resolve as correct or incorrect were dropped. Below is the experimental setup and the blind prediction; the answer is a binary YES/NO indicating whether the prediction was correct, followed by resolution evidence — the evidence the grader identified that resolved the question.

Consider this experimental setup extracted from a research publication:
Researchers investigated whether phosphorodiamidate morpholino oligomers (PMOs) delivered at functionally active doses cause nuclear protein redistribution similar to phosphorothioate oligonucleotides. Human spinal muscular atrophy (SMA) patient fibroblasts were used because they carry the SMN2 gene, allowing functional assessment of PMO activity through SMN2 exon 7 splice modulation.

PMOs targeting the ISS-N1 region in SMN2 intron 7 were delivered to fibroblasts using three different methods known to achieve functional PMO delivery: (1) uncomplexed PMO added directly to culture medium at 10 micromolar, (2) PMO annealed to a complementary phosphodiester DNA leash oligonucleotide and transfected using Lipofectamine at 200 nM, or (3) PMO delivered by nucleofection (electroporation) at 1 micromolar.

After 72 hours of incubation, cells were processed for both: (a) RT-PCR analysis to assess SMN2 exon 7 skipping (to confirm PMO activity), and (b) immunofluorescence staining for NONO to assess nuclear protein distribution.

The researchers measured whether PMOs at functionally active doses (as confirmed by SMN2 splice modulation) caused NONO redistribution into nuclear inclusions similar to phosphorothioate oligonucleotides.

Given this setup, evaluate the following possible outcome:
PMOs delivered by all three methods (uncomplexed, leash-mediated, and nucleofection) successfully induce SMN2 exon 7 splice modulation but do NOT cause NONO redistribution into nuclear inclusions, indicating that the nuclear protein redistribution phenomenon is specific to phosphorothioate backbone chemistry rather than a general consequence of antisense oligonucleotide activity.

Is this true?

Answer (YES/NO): YES